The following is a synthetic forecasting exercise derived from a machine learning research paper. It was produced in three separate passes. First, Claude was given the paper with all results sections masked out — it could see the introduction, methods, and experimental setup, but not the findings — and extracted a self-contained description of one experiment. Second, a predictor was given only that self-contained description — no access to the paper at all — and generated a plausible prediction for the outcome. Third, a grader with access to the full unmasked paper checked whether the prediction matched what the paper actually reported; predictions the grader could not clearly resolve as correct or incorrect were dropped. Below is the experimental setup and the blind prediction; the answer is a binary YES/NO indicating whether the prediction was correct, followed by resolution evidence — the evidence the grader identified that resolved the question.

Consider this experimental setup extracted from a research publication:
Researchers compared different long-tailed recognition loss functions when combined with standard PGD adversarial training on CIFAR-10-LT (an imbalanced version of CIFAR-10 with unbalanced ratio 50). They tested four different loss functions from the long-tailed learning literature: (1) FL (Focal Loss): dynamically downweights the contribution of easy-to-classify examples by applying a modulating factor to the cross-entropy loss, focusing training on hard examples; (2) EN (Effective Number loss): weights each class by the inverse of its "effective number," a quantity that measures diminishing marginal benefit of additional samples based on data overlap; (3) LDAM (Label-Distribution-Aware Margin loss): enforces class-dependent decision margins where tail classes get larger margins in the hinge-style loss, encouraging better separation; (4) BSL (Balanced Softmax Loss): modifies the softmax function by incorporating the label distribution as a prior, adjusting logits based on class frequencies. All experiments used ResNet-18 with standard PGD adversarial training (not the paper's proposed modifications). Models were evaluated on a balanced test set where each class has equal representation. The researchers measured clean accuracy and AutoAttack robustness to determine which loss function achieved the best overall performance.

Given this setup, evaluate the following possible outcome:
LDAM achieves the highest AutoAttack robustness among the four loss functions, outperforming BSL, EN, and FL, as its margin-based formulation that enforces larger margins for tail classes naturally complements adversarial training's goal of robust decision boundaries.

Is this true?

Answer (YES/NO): NO